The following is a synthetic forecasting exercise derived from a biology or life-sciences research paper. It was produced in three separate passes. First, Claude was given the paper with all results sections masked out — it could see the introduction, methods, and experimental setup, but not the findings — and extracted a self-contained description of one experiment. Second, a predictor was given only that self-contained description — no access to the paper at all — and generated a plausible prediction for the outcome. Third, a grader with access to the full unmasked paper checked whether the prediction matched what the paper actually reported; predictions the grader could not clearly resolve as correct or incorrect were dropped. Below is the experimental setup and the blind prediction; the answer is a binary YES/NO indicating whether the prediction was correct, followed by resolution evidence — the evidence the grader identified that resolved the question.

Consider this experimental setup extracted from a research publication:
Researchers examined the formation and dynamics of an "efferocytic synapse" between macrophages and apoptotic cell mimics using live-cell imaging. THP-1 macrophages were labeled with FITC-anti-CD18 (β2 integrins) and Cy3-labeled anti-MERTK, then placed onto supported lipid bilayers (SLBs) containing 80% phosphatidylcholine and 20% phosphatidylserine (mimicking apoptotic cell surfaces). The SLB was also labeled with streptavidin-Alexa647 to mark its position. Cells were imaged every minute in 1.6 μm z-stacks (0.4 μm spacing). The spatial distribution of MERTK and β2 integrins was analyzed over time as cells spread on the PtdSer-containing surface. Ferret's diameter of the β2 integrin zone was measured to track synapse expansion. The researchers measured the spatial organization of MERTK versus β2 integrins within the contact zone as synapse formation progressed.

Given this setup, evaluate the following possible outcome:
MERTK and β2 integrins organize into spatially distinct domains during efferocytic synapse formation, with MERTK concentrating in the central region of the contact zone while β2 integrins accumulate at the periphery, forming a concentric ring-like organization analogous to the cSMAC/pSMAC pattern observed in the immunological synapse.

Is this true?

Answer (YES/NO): YES